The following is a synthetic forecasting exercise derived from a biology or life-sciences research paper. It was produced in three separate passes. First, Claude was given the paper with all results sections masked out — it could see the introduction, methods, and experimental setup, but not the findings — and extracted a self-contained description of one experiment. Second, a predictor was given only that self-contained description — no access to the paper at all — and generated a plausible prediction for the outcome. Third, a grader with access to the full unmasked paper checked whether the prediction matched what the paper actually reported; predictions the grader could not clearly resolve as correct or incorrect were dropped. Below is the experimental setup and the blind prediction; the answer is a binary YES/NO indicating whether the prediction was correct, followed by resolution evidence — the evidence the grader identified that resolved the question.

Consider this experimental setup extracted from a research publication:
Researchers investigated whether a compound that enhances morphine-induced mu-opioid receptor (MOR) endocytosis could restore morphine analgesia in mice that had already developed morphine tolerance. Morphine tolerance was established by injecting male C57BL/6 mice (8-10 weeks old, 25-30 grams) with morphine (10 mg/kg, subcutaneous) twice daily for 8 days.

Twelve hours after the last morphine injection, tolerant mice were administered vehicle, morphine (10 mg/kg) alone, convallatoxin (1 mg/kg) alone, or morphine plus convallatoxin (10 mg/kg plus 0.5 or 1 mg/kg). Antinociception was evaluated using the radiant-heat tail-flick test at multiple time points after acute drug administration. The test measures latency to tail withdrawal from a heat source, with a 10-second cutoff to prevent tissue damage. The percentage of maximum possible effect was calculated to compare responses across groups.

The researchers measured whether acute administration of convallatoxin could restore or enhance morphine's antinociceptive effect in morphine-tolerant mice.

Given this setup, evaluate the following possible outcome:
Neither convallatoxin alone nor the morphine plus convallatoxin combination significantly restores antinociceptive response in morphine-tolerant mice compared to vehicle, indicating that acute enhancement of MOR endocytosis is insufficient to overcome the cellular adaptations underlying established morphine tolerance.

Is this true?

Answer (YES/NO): NO